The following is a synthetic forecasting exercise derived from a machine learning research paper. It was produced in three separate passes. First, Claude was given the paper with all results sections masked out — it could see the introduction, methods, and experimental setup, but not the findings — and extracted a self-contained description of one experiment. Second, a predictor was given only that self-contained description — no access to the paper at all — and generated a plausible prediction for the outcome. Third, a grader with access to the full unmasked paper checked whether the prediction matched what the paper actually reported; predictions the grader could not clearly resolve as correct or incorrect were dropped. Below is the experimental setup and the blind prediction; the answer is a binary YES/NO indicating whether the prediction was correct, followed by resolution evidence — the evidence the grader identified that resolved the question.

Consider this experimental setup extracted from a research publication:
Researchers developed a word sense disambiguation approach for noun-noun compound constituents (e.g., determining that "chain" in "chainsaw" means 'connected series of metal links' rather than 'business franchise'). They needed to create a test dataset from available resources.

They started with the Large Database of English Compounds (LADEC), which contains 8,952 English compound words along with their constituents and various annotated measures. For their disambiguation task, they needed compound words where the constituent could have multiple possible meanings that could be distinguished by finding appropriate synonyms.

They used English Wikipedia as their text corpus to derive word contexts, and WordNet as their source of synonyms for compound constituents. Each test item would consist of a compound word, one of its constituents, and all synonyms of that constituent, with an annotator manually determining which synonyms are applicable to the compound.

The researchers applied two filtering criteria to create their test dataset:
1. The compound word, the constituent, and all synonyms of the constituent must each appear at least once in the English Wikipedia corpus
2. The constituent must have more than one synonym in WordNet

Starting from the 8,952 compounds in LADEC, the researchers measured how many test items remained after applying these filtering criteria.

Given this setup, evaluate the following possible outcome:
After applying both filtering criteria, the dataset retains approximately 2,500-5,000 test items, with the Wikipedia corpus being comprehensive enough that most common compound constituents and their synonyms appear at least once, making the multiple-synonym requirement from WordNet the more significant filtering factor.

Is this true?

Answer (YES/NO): NO